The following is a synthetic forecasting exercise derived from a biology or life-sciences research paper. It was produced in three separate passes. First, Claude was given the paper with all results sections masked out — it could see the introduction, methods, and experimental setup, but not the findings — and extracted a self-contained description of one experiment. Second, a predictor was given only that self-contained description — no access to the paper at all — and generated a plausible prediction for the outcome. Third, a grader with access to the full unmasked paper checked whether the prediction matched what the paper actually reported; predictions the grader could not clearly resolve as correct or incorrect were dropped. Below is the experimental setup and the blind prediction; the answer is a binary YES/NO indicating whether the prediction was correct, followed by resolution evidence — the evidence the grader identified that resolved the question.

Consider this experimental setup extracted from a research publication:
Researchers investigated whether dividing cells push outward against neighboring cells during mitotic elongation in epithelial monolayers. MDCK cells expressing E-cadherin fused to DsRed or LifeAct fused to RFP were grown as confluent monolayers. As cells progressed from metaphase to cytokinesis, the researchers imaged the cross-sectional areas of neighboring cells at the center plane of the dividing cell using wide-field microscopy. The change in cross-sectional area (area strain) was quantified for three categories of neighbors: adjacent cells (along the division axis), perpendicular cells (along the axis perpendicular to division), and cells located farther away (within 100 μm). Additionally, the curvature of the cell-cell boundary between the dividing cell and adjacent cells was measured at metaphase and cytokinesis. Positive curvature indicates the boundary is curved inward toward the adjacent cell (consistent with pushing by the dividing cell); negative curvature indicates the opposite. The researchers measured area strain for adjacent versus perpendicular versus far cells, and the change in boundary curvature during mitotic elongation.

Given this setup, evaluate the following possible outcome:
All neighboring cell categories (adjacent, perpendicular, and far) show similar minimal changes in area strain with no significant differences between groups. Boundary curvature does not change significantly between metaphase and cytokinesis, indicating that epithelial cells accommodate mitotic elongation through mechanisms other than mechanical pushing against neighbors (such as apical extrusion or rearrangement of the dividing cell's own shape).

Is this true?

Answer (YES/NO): NO